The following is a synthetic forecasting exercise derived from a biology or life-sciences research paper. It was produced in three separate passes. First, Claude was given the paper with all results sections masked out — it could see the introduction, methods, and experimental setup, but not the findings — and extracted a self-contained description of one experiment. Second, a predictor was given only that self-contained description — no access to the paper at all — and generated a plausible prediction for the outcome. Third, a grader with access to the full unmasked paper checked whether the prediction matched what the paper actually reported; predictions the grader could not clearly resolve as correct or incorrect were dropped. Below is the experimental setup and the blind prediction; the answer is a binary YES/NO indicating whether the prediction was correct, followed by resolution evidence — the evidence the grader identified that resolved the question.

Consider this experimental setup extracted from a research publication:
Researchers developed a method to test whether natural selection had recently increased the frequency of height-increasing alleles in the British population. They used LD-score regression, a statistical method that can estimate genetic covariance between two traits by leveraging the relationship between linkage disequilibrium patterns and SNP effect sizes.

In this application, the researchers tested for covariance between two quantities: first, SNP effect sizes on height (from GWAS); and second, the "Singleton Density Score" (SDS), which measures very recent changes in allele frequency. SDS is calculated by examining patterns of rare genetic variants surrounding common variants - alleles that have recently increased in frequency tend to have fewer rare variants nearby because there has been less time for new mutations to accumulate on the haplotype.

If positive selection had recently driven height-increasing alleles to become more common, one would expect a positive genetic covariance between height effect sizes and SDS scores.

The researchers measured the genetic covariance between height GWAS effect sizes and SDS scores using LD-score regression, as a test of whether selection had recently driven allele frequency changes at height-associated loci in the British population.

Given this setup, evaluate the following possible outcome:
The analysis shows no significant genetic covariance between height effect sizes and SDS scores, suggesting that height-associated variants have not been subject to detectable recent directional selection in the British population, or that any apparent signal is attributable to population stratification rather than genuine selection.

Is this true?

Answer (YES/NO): NO